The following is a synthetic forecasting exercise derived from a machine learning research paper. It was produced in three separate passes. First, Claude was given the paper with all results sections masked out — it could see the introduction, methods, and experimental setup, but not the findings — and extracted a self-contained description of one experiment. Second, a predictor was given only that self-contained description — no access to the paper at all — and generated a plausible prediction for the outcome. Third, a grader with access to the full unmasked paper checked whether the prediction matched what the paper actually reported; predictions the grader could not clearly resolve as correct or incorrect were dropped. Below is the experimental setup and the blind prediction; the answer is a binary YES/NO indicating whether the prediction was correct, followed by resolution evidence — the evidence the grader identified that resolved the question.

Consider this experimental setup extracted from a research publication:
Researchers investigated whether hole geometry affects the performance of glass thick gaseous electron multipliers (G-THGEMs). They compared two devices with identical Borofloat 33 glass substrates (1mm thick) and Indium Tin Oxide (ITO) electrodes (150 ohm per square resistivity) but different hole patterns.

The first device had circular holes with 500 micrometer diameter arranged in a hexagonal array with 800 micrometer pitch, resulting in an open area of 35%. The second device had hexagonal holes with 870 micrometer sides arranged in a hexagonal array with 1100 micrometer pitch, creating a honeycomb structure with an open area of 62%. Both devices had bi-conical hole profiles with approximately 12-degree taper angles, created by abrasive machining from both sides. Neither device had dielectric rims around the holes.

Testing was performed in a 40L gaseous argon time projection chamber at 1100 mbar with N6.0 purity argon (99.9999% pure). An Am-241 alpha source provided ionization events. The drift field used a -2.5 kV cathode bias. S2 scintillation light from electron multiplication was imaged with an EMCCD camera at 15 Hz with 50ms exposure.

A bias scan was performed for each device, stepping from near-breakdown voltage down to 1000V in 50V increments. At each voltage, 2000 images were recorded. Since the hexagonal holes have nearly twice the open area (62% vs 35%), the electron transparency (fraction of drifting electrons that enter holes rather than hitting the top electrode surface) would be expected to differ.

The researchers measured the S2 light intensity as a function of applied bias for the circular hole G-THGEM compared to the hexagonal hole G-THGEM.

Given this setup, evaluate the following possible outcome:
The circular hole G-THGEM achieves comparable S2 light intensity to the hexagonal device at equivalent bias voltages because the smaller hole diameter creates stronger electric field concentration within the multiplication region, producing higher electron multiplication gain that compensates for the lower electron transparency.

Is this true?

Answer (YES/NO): NO